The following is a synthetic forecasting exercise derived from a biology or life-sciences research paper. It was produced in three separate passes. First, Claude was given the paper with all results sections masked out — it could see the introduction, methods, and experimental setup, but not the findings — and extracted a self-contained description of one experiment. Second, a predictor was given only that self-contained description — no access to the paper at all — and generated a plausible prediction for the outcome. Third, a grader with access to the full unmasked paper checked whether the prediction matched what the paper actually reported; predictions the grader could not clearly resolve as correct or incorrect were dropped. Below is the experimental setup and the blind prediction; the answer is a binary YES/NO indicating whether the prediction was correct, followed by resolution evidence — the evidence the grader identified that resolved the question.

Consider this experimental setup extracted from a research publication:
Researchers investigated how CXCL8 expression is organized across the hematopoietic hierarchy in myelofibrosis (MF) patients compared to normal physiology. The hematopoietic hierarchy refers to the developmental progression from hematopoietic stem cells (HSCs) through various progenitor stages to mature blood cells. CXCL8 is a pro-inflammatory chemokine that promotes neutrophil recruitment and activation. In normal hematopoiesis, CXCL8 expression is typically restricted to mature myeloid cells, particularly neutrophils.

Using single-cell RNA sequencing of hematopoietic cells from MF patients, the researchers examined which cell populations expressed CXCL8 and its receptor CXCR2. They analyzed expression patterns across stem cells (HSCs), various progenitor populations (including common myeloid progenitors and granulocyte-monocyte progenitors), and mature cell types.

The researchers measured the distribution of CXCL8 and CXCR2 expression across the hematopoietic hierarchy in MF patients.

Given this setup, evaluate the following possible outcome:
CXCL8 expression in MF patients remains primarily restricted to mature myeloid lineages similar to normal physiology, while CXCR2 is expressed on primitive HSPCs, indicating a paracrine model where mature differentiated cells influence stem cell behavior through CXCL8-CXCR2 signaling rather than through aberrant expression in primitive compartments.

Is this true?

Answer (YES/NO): NO